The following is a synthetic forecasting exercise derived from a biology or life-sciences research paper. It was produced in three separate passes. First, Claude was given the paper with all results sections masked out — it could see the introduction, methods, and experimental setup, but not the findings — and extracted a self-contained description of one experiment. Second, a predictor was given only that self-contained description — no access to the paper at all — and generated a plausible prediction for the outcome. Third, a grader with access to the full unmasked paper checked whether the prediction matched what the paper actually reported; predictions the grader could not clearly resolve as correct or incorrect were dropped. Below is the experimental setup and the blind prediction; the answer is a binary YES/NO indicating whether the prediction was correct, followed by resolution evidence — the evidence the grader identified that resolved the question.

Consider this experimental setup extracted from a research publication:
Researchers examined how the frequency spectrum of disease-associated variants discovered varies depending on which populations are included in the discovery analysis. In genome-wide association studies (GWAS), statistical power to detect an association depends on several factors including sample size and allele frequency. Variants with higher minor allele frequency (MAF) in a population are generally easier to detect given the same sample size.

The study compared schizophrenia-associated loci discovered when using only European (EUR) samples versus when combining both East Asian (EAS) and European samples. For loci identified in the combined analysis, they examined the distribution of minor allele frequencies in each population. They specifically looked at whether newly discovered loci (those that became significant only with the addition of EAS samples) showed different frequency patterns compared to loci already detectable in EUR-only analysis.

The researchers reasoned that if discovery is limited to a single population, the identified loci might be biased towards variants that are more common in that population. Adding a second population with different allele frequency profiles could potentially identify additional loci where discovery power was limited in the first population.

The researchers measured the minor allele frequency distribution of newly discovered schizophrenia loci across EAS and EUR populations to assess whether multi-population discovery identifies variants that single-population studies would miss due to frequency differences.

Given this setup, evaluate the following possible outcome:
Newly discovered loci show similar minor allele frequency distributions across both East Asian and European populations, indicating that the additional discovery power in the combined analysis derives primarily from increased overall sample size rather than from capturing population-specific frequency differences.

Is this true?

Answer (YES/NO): NO